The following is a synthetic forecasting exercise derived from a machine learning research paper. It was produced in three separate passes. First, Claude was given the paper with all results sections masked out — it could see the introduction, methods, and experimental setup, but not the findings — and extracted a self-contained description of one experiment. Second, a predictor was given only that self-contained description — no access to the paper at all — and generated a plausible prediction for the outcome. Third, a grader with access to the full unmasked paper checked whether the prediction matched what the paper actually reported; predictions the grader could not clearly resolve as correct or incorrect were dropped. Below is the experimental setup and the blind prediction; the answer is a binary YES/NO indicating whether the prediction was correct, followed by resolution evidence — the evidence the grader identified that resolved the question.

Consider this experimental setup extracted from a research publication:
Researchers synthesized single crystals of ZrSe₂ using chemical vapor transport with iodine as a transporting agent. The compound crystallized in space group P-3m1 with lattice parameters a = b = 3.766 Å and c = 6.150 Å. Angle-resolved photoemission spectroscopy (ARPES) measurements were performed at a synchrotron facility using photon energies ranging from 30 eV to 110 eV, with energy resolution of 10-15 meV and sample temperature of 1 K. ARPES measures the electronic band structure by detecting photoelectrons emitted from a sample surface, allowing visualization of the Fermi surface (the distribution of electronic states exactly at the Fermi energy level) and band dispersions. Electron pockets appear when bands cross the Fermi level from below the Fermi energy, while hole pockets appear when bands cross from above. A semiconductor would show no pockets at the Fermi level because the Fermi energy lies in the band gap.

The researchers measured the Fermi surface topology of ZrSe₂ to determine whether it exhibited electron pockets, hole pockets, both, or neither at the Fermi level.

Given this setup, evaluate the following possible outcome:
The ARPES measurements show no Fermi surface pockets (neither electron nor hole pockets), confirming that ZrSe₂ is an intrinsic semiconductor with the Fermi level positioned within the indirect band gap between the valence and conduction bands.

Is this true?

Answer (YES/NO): NO